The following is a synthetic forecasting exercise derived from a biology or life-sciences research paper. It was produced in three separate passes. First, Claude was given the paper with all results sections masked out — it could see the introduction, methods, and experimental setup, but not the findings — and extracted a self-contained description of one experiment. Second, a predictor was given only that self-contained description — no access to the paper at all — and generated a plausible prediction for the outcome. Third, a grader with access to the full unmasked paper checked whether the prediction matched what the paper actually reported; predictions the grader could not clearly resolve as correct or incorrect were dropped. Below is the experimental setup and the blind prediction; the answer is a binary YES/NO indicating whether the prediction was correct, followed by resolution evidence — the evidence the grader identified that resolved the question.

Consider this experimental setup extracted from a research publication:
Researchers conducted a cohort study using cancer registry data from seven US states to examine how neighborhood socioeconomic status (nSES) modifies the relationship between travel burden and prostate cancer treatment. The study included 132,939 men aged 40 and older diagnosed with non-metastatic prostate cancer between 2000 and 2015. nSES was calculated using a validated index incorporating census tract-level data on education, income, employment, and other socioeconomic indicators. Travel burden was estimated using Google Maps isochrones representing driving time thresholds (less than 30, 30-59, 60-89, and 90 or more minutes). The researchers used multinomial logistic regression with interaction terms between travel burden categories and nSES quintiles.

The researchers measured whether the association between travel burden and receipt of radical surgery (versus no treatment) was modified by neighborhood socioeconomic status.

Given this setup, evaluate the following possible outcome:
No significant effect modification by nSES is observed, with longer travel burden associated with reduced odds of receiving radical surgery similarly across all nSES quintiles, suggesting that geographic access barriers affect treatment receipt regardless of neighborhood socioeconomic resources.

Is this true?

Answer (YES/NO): NO